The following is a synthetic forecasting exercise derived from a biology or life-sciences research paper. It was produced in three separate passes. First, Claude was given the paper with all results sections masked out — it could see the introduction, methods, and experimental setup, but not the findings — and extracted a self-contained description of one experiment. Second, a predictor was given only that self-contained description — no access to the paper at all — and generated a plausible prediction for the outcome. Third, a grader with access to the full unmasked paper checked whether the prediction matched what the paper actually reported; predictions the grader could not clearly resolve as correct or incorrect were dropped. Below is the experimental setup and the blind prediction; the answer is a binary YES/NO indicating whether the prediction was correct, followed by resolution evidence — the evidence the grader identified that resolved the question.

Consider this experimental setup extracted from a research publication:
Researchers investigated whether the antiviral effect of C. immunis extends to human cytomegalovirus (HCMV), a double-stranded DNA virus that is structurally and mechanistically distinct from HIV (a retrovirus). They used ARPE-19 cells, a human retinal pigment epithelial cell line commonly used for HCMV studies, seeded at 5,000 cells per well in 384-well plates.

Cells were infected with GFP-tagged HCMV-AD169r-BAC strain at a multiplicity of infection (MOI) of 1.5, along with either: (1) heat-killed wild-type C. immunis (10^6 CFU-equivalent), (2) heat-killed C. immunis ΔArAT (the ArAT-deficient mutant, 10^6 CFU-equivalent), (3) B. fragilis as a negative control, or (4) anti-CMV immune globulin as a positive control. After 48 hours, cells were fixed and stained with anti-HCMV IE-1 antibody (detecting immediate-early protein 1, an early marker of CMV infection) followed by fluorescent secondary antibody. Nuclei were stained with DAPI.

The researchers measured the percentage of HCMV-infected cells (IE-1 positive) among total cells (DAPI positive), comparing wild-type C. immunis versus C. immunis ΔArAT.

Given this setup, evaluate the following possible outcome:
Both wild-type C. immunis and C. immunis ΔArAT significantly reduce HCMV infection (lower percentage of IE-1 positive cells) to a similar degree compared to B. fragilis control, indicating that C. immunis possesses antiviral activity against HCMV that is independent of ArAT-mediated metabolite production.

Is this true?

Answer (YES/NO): NO